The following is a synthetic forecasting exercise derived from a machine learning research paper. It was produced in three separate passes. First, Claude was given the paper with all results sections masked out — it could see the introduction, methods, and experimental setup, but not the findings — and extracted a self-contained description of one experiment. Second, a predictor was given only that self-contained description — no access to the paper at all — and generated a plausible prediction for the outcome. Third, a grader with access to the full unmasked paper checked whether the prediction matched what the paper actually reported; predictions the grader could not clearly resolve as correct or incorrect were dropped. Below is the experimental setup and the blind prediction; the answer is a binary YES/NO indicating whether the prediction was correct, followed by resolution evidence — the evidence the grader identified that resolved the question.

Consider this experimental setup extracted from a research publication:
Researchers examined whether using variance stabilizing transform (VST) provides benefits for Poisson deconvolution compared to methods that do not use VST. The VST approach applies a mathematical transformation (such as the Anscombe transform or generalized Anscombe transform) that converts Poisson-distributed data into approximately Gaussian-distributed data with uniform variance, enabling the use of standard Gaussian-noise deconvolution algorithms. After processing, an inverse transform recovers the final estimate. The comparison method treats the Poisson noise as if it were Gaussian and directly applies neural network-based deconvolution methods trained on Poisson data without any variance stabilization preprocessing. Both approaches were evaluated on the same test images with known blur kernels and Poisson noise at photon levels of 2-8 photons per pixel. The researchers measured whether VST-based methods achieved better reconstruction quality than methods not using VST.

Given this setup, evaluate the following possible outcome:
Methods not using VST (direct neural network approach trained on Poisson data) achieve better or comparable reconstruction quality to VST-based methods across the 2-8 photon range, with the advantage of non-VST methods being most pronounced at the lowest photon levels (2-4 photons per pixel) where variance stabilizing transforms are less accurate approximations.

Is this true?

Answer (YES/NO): NO